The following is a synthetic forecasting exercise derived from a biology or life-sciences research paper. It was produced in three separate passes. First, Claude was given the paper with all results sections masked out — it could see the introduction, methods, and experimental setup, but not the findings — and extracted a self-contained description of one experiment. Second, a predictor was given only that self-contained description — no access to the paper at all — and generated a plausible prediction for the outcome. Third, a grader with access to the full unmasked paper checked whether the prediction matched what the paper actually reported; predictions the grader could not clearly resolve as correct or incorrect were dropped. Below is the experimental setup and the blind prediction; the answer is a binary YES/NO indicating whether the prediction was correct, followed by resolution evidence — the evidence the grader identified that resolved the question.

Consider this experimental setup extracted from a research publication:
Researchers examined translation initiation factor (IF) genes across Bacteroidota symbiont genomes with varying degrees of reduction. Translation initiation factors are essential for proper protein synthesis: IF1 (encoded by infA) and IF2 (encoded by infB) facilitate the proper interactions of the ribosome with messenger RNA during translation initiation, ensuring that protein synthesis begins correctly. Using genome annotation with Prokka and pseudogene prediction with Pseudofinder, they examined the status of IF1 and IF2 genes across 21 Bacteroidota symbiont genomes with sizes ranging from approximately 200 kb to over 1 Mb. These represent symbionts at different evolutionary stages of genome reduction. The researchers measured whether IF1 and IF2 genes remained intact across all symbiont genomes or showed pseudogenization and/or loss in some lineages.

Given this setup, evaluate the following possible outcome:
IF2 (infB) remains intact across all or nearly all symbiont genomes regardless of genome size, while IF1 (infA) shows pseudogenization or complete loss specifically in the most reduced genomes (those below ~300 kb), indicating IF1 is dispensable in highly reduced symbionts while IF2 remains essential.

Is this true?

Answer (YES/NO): NO